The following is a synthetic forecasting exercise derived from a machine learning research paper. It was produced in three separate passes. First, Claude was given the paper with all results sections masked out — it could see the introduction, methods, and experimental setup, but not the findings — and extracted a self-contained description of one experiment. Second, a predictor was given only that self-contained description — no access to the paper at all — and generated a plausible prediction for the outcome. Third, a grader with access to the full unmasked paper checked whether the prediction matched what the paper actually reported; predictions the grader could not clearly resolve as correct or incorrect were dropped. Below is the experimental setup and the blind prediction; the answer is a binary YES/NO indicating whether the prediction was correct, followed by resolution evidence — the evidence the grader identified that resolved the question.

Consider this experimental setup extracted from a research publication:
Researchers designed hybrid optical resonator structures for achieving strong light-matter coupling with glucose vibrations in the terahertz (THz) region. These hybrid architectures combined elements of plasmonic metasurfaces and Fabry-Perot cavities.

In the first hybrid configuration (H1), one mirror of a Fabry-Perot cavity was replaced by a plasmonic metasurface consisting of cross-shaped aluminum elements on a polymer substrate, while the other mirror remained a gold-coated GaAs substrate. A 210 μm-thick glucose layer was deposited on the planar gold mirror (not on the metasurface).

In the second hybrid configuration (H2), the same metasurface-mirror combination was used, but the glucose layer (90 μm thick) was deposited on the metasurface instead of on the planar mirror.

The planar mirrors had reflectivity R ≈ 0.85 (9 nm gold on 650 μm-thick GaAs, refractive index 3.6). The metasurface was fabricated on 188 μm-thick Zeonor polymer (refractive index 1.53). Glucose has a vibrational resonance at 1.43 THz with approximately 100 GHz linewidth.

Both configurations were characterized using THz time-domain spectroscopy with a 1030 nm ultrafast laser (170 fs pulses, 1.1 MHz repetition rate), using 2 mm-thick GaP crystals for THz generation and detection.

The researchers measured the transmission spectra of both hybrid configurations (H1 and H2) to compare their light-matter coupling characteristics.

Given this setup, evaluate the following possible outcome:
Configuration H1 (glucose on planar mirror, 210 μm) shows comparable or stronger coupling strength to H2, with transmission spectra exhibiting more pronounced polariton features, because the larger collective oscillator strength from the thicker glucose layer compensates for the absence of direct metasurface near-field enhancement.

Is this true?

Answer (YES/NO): NO